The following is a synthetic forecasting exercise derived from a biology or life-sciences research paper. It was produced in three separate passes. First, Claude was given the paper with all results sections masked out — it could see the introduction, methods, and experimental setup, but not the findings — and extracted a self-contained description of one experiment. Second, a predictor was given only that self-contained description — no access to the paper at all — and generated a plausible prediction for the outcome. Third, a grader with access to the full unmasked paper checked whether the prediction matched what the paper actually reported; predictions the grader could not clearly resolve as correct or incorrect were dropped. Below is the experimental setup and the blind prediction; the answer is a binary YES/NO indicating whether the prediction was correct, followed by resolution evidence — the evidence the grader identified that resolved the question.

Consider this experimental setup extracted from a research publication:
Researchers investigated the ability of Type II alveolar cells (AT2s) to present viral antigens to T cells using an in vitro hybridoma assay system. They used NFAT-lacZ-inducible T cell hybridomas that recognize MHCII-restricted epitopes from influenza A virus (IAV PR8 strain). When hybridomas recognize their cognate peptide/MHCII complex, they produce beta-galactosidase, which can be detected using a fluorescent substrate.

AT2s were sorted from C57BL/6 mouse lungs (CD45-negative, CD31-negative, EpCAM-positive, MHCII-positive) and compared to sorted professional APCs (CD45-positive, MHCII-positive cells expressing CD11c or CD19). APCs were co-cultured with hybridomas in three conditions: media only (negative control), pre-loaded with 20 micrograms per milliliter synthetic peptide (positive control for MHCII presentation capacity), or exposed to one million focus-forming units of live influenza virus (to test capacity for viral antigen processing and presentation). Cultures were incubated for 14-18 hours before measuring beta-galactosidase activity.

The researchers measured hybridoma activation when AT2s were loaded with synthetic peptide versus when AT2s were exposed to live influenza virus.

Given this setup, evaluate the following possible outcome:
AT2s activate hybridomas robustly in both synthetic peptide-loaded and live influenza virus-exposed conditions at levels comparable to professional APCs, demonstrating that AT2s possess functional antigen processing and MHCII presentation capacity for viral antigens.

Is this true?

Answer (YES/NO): NO